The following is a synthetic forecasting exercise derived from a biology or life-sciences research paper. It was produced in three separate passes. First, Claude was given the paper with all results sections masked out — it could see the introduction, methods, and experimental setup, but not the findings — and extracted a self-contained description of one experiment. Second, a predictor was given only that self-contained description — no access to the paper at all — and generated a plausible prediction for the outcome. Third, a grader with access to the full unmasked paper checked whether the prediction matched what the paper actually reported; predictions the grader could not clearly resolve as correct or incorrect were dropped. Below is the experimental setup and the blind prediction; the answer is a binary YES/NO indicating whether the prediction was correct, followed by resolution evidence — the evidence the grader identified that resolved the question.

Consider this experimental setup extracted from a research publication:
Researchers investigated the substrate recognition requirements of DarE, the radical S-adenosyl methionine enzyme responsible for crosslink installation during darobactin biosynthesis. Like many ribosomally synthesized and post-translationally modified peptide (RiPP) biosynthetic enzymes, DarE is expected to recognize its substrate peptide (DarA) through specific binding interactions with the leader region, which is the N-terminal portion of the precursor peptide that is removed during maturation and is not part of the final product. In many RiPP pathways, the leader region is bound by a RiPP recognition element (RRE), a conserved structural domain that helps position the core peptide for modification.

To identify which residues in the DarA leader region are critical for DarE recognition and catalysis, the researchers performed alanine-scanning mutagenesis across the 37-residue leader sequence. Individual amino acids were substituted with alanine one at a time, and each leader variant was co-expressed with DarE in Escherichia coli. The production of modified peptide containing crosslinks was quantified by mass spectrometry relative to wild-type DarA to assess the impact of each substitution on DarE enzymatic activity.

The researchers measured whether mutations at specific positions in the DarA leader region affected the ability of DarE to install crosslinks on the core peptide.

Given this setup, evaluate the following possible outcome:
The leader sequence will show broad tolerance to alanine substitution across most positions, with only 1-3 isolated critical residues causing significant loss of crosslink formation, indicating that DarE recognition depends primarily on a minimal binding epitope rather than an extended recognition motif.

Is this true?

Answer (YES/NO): NO